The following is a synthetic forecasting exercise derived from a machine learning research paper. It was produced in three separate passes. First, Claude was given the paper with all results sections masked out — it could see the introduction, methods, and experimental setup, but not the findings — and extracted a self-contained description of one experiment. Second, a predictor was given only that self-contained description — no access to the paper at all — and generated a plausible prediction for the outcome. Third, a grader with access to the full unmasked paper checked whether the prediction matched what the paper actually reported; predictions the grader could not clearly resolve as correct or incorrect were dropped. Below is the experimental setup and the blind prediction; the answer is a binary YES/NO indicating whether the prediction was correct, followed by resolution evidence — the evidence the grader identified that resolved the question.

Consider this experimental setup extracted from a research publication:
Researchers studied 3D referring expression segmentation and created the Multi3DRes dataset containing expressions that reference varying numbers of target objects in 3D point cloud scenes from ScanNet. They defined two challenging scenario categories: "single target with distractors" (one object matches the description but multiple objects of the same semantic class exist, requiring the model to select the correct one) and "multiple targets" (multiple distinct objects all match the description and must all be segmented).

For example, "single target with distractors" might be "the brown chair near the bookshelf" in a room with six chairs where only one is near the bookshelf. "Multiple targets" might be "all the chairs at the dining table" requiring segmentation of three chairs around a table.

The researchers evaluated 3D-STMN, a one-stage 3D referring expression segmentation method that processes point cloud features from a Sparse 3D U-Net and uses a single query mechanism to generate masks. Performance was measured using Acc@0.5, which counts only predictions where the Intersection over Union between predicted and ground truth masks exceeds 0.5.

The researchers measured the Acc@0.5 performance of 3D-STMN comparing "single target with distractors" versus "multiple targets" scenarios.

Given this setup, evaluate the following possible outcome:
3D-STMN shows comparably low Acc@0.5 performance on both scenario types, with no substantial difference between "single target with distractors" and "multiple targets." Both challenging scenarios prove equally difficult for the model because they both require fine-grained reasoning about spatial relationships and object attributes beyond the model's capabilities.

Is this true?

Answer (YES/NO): NO